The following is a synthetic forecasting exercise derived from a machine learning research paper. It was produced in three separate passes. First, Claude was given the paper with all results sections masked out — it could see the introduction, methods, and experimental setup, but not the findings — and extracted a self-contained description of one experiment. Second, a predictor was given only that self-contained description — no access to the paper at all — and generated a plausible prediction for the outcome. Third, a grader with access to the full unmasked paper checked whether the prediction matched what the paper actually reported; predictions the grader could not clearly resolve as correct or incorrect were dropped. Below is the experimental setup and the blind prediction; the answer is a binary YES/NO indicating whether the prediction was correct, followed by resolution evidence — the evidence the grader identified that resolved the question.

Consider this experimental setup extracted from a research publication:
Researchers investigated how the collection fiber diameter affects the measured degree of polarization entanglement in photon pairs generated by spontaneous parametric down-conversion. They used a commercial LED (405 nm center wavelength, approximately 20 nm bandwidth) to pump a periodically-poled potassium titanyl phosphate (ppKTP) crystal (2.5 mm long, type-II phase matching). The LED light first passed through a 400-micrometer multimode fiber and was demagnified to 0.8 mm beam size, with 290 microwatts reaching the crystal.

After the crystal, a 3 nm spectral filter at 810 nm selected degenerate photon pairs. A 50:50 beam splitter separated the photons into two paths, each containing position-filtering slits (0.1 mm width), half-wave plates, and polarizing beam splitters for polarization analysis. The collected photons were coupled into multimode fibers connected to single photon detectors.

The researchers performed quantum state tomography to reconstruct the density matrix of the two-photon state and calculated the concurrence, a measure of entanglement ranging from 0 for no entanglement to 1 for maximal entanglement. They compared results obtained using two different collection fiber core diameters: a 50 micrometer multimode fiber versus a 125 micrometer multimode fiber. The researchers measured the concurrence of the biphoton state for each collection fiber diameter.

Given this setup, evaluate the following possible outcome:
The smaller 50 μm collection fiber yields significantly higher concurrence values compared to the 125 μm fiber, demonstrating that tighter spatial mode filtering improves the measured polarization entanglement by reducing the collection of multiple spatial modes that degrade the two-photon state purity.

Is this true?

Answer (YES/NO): YES